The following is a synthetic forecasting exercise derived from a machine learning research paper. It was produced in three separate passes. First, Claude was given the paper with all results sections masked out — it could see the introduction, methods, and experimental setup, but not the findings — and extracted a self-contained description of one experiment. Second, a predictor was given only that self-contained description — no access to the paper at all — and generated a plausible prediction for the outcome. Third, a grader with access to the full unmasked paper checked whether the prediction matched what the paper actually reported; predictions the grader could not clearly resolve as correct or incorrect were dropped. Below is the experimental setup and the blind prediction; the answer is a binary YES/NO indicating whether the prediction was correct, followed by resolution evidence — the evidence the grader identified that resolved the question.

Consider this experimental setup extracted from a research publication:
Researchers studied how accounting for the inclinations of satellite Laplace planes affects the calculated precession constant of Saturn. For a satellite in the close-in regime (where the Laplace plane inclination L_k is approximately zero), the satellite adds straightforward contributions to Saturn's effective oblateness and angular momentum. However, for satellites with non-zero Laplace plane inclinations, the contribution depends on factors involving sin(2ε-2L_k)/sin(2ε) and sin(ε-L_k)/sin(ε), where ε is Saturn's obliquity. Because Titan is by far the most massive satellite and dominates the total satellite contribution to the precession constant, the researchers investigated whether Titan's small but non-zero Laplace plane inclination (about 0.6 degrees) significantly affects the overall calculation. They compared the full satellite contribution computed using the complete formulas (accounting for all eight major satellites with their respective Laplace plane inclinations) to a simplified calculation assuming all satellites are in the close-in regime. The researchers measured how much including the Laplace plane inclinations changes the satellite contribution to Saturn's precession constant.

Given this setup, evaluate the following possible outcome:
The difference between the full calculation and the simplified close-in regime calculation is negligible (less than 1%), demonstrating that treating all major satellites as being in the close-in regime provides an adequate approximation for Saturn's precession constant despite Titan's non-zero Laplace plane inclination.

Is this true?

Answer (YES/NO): NO